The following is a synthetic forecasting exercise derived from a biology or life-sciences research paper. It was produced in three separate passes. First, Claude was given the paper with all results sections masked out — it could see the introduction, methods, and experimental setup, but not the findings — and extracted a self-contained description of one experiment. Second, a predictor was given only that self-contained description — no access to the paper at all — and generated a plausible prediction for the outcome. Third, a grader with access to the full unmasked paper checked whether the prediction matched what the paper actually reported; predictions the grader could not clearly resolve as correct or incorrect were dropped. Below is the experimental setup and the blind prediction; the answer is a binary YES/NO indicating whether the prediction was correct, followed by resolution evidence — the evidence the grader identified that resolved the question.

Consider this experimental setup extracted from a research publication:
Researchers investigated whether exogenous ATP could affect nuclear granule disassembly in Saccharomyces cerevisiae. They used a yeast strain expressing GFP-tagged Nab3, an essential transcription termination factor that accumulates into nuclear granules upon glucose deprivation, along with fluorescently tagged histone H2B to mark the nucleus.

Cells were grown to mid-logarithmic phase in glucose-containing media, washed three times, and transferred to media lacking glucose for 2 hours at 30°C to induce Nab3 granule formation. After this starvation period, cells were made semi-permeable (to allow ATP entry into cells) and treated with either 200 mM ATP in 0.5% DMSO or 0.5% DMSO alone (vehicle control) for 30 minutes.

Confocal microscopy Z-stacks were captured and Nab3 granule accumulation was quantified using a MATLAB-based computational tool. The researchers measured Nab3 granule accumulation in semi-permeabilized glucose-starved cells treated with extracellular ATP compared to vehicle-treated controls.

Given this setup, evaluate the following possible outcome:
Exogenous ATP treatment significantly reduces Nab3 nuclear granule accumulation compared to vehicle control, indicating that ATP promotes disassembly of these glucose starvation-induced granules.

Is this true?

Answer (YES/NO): YES